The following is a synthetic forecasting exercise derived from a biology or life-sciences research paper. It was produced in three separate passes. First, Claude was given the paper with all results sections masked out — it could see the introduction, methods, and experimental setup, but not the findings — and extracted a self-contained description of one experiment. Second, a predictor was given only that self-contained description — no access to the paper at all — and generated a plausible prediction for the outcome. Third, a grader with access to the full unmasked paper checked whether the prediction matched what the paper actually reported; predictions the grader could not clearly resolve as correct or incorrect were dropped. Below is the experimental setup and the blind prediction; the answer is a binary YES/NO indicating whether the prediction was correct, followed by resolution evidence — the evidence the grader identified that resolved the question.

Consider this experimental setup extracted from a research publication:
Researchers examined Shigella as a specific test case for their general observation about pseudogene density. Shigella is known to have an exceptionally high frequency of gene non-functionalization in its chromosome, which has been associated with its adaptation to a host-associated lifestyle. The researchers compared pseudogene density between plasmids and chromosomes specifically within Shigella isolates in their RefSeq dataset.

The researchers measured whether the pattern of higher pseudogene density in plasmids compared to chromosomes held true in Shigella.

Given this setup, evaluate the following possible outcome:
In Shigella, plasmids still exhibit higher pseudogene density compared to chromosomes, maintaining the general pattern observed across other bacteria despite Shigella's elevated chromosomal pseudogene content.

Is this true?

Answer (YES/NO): NO